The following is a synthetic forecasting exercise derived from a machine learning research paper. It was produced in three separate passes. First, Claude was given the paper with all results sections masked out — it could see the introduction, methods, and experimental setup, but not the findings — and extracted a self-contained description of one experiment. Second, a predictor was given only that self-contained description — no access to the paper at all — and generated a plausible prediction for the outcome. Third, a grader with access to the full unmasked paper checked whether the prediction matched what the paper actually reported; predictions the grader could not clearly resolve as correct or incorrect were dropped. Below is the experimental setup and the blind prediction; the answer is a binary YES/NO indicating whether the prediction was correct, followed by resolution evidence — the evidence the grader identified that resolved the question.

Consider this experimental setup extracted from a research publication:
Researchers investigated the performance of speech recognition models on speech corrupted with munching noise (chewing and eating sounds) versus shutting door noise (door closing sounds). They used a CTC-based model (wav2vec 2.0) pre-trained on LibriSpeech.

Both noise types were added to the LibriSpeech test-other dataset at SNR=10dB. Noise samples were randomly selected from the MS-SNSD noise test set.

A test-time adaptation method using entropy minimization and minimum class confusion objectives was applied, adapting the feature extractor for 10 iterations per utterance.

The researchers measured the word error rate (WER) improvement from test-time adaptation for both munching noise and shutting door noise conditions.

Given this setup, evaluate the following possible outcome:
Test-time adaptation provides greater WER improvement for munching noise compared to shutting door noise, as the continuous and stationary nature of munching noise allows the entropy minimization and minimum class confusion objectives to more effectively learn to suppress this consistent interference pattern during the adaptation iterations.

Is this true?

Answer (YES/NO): YES